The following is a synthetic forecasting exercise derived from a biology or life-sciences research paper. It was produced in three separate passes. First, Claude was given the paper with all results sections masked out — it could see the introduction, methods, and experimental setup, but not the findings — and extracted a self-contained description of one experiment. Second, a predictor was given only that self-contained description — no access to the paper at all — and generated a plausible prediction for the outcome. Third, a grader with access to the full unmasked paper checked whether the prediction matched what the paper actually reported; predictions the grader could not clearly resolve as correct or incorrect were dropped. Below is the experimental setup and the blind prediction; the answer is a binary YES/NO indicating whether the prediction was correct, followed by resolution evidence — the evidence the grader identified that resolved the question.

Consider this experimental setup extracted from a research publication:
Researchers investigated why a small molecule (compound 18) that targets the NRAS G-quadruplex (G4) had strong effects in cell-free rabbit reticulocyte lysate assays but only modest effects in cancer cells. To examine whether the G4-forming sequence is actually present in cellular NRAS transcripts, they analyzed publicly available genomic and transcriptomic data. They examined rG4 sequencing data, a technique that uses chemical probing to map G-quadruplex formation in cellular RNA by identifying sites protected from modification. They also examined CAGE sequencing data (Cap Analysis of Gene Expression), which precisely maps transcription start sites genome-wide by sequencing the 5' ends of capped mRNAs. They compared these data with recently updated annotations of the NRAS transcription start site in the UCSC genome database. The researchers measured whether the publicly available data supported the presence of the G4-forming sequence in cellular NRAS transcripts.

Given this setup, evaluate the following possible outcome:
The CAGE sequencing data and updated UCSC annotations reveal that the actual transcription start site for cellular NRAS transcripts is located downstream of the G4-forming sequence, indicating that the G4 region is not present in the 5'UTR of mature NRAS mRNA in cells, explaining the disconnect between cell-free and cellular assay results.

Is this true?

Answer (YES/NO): YES